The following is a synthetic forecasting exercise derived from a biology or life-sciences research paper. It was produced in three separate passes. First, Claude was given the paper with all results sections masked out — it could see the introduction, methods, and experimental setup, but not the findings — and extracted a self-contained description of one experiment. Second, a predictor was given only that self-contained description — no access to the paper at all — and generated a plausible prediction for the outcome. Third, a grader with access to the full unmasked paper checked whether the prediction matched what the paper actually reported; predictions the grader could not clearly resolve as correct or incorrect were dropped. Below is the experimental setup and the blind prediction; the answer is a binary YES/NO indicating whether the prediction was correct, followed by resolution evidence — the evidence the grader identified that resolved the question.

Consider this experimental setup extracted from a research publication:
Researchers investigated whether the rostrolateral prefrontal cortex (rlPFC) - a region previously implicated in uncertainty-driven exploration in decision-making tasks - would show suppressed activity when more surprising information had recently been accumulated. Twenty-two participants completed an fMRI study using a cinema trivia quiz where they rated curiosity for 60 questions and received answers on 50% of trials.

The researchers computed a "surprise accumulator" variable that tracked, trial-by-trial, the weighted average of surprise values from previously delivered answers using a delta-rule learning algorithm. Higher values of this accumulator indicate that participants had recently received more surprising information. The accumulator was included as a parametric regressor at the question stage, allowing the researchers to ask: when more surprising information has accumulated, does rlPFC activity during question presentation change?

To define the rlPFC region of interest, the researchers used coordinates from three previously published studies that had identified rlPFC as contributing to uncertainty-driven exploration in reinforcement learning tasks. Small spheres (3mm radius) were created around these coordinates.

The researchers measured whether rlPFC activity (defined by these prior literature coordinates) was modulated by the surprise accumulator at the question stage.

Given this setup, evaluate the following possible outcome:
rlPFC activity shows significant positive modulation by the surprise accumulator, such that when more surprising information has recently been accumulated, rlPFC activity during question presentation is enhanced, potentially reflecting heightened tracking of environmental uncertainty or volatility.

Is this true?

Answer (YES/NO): NO